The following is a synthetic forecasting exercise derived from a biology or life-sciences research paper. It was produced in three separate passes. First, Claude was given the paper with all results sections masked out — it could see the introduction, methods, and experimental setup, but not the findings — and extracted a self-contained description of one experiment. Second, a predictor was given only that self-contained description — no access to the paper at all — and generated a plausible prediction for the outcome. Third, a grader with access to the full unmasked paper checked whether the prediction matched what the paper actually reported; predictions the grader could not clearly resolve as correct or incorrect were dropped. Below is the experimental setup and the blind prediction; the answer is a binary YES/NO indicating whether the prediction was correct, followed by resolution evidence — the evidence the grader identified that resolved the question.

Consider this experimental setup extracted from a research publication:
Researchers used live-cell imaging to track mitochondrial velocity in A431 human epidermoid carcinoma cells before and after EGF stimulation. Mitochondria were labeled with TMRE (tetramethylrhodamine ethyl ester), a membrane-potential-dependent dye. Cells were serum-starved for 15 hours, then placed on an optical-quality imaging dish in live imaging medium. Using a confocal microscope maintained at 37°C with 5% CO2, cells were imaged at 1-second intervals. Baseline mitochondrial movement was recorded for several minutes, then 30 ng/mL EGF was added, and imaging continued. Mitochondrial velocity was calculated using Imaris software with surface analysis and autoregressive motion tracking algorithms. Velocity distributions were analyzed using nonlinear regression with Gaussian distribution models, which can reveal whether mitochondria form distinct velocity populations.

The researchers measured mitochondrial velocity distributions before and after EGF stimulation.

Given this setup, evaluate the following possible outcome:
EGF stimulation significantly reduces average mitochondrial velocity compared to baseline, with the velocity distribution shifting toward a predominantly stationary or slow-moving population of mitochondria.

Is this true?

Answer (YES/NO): NO